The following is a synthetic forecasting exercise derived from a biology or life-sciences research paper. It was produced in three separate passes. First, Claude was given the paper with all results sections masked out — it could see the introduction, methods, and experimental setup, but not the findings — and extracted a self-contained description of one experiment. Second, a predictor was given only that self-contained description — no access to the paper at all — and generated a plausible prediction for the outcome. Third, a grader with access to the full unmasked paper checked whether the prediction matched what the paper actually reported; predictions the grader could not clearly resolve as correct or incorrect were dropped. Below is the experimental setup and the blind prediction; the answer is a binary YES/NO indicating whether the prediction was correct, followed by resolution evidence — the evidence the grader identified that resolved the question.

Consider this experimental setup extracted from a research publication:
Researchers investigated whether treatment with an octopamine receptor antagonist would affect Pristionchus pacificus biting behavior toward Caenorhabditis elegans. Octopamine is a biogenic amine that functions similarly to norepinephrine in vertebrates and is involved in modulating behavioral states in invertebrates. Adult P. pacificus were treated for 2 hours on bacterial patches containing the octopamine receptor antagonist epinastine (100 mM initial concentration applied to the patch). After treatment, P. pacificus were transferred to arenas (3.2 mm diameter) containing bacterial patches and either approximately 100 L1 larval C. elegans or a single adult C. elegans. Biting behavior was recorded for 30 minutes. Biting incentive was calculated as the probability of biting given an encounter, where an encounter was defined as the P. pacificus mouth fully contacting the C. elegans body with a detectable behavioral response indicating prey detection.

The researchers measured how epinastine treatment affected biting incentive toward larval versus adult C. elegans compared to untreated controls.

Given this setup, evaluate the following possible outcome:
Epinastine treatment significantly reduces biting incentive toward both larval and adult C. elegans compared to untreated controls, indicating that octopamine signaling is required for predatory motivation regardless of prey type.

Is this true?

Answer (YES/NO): NO